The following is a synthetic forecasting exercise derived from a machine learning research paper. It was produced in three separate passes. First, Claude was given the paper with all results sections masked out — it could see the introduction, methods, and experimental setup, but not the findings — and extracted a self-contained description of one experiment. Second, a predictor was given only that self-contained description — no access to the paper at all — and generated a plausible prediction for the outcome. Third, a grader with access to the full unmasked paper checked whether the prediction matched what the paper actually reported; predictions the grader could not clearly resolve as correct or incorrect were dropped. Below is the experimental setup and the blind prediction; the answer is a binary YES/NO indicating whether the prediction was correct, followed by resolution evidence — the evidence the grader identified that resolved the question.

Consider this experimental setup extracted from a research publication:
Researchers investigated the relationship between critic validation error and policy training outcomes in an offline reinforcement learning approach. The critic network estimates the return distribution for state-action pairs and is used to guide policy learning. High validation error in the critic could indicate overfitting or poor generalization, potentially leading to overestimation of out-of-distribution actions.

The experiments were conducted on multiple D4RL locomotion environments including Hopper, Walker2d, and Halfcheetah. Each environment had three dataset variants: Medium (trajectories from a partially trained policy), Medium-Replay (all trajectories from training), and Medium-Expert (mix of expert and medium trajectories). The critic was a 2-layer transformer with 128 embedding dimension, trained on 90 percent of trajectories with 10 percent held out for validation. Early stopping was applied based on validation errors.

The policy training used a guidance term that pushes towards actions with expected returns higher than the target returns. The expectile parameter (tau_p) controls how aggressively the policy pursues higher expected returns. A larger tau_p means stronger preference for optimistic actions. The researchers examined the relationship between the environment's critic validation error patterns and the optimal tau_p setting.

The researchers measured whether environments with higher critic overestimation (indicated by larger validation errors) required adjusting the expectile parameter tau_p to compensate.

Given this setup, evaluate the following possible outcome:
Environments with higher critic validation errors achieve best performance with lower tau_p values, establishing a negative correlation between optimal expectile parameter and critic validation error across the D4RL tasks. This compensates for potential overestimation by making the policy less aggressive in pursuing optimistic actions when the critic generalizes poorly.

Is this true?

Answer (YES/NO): YES